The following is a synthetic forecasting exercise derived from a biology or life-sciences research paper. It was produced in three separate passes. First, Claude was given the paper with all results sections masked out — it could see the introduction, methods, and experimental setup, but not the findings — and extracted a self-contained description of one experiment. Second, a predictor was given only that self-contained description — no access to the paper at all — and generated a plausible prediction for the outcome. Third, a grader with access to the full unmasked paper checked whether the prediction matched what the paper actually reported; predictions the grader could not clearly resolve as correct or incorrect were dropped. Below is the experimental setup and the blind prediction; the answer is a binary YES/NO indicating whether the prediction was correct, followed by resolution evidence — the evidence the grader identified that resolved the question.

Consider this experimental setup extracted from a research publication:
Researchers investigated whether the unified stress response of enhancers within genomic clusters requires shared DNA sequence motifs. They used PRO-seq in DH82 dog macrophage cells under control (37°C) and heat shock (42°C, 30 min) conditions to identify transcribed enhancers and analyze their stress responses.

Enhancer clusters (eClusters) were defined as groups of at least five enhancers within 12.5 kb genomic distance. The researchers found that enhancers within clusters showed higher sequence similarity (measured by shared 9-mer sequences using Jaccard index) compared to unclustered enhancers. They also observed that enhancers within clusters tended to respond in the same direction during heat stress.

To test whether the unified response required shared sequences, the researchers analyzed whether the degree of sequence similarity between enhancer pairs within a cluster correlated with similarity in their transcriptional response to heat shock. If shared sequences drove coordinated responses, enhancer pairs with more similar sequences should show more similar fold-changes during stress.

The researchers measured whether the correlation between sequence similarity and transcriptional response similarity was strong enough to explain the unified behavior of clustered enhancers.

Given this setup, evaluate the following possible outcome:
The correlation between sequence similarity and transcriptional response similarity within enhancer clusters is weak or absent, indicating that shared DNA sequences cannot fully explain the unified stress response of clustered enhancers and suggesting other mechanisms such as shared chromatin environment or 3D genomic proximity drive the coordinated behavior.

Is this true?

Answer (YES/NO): YES